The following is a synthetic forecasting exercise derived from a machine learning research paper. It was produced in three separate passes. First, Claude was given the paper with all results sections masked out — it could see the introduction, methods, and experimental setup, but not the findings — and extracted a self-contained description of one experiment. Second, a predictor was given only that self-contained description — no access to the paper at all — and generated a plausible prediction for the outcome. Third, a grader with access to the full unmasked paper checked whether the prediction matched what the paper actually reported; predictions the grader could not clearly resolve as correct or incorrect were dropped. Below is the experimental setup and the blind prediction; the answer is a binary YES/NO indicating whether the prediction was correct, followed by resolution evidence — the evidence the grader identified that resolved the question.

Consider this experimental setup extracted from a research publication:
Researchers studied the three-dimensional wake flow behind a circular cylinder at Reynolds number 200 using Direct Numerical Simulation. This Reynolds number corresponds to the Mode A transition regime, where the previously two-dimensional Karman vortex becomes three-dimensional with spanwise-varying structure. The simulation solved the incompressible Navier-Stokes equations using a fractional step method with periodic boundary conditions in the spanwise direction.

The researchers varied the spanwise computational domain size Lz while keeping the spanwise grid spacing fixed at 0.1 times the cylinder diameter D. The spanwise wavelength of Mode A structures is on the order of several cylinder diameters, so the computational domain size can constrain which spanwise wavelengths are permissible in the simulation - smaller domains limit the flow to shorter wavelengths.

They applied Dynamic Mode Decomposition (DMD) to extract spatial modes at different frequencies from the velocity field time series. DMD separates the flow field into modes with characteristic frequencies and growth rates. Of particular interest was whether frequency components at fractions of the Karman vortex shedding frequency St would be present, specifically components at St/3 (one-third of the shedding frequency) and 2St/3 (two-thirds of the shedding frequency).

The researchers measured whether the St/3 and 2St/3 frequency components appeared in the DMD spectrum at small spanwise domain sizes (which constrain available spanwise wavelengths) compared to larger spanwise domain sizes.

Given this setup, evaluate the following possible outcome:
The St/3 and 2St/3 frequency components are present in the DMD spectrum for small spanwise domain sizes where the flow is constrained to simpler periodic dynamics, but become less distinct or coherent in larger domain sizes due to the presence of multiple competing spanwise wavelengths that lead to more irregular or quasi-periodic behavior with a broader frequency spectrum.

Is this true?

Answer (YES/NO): NO